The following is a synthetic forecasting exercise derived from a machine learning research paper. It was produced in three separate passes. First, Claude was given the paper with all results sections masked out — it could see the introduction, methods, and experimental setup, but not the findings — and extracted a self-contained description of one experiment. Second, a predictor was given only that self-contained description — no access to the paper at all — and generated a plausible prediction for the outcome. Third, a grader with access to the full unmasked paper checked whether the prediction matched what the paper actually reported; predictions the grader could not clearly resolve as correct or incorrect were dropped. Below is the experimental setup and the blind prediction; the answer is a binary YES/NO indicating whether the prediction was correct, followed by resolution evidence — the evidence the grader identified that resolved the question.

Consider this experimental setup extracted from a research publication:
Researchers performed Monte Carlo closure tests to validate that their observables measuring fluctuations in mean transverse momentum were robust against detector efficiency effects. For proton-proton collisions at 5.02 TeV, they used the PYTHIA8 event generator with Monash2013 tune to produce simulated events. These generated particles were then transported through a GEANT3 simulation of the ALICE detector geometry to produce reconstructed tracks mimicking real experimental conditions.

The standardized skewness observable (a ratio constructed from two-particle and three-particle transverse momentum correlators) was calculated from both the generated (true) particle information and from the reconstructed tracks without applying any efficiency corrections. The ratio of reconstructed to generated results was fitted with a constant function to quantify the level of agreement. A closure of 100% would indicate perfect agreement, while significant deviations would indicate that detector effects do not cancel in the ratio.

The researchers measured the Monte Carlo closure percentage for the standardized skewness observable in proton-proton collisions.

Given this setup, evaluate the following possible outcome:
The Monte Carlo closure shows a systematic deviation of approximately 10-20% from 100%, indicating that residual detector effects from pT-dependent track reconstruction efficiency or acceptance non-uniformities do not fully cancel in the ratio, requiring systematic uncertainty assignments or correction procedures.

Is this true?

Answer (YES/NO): NO